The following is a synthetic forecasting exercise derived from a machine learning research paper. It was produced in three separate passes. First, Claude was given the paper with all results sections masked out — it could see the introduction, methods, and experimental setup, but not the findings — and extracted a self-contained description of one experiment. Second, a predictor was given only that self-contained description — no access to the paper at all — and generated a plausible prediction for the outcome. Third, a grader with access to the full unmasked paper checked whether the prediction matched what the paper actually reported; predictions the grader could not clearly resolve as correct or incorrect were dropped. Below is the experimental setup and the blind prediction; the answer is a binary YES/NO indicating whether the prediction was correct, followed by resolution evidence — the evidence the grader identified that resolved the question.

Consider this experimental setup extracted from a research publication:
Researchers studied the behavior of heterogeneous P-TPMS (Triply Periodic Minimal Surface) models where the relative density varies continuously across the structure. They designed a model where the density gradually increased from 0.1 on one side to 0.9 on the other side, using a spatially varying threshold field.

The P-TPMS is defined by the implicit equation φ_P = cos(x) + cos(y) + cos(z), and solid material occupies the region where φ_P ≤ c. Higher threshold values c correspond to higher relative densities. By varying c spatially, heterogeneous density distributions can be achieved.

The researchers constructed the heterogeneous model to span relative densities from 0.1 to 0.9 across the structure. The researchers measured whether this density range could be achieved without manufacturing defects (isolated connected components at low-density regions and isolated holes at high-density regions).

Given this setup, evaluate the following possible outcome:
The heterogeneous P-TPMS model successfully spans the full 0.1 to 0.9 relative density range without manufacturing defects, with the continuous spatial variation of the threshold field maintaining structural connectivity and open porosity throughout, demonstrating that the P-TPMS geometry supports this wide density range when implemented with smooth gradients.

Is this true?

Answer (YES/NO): NO